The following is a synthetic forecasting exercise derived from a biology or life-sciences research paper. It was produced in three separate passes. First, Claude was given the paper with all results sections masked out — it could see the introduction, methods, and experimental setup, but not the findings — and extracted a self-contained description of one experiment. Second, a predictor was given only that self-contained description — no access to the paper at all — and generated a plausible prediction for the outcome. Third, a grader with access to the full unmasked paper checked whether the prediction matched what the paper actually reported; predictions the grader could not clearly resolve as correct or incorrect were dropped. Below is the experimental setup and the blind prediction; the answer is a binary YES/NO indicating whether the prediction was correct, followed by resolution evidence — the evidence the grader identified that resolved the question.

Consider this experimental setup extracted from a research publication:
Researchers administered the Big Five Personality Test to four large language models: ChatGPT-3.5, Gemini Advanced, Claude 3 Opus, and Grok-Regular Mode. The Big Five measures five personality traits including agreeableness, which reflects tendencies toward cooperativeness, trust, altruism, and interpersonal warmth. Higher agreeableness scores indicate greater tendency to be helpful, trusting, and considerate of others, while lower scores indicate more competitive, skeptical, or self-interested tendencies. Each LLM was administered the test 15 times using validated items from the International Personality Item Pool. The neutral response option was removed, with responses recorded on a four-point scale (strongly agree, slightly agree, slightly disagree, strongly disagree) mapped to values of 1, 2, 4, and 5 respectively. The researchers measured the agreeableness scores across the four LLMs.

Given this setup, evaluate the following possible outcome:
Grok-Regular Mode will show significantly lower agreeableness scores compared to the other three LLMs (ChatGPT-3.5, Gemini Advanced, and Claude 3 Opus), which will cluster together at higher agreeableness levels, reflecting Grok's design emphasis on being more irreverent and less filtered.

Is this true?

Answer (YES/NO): NO